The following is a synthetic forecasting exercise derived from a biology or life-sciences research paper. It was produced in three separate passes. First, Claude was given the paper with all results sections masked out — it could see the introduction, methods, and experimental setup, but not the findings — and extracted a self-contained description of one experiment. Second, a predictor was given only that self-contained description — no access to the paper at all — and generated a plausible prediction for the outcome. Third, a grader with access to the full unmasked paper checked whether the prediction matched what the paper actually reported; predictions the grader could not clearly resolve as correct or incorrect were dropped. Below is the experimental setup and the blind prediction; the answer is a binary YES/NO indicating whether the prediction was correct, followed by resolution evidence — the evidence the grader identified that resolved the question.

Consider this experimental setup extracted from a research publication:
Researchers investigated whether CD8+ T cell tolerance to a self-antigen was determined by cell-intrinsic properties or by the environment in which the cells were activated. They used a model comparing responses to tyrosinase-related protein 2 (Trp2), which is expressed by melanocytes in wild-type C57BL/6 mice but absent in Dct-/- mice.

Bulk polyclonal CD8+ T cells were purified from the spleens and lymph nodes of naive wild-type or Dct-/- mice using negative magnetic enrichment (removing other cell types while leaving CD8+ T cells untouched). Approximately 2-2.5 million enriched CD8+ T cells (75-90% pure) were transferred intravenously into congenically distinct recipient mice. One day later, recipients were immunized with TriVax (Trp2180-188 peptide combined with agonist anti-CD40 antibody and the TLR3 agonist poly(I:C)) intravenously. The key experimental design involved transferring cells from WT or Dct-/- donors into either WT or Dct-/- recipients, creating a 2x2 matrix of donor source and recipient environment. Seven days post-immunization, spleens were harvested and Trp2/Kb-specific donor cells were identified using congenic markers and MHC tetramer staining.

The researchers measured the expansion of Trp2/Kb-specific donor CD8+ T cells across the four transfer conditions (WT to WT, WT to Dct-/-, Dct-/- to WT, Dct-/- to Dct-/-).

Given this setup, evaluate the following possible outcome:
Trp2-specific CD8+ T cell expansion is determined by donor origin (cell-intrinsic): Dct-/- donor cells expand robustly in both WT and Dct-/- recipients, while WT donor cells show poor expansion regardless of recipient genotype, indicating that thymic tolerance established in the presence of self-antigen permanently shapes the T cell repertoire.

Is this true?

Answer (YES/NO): YES